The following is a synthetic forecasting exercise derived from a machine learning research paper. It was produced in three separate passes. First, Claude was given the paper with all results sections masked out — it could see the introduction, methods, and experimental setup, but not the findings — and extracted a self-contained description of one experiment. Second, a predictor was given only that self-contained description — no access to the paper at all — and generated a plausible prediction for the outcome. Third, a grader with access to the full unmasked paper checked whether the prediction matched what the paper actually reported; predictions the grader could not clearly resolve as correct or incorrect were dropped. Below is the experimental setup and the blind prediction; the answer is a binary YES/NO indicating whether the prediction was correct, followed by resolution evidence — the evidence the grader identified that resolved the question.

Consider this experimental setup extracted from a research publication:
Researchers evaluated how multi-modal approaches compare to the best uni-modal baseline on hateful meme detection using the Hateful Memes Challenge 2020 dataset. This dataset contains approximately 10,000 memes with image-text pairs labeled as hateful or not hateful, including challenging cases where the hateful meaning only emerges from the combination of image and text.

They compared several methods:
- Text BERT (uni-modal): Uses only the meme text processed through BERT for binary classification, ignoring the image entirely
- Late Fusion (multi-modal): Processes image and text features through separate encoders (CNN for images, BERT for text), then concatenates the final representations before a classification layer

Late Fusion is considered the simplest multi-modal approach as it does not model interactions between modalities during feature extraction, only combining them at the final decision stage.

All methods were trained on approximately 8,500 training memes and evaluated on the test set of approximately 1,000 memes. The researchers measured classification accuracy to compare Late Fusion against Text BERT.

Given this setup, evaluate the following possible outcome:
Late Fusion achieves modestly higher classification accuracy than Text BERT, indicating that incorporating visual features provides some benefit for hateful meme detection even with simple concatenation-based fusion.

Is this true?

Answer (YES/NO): NO